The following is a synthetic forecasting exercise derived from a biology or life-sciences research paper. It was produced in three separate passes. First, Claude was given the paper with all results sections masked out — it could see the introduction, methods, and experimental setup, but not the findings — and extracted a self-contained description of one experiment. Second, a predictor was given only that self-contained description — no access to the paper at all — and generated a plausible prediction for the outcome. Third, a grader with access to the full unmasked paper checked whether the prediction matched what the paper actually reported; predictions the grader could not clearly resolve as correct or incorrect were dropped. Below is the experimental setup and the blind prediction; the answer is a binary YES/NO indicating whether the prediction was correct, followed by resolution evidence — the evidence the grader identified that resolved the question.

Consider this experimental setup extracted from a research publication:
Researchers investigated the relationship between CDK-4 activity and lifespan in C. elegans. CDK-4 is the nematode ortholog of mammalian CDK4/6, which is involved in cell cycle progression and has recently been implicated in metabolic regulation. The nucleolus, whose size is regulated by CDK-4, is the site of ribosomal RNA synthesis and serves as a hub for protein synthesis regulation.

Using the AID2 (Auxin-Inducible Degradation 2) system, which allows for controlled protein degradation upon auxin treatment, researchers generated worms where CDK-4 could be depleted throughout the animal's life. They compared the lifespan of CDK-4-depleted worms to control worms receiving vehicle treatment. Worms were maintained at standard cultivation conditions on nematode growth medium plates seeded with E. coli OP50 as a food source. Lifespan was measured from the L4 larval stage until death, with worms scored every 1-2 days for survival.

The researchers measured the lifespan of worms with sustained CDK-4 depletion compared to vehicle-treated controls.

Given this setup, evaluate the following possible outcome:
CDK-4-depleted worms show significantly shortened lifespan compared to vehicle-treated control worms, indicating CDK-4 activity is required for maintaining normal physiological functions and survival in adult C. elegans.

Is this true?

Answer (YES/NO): YES